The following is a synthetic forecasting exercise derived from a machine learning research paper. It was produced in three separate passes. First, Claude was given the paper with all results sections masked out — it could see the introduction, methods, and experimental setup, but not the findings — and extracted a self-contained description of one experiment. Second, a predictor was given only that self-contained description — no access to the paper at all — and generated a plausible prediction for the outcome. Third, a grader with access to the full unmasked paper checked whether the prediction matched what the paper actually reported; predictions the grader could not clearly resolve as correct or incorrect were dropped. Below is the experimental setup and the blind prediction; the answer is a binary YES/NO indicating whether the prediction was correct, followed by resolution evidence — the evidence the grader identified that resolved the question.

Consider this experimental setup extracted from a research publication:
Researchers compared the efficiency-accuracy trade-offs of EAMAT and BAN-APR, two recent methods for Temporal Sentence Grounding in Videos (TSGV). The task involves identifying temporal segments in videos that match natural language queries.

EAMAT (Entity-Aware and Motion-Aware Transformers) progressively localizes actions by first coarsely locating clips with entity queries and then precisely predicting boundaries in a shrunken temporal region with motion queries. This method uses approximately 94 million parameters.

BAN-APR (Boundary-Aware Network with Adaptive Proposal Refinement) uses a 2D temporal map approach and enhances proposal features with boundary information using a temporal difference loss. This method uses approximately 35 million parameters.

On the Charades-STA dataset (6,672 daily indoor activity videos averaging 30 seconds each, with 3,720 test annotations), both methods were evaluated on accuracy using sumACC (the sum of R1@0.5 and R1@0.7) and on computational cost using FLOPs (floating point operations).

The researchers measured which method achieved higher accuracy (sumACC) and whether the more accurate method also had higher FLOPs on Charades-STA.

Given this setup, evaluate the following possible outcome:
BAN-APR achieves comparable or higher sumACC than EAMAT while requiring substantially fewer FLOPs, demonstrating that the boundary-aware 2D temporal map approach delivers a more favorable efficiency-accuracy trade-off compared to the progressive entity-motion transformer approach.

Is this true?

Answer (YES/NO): NO